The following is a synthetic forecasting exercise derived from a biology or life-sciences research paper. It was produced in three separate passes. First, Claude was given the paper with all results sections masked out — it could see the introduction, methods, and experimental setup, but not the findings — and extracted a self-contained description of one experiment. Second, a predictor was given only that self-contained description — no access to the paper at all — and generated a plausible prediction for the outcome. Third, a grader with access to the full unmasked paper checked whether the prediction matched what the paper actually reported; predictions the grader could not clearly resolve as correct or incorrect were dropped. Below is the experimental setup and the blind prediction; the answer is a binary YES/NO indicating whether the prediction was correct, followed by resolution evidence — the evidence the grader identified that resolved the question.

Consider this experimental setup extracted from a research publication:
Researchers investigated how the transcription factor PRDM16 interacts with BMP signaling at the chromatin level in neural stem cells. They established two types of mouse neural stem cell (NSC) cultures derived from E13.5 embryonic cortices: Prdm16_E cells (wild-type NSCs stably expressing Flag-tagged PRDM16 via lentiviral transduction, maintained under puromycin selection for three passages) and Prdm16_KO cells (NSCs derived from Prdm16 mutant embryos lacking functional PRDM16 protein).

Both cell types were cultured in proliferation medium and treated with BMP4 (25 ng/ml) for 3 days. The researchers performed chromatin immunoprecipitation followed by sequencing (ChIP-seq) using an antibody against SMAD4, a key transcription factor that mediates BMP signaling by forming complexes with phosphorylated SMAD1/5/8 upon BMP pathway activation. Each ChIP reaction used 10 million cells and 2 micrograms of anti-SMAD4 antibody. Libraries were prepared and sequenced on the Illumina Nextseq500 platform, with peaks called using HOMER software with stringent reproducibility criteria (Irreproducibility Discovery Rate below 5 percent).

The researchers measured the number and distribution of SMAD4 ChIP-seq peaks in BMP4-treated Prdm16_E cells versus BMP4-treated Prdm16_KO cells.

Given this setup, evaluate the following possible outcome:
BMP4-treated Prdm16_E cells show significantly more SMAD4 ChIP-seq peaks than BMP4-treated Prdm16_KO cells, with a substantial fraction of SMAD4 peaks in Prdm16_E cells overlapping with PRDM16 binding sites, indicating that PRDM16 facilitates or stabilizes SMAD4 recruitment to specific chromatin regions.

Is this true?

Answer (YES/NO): NO